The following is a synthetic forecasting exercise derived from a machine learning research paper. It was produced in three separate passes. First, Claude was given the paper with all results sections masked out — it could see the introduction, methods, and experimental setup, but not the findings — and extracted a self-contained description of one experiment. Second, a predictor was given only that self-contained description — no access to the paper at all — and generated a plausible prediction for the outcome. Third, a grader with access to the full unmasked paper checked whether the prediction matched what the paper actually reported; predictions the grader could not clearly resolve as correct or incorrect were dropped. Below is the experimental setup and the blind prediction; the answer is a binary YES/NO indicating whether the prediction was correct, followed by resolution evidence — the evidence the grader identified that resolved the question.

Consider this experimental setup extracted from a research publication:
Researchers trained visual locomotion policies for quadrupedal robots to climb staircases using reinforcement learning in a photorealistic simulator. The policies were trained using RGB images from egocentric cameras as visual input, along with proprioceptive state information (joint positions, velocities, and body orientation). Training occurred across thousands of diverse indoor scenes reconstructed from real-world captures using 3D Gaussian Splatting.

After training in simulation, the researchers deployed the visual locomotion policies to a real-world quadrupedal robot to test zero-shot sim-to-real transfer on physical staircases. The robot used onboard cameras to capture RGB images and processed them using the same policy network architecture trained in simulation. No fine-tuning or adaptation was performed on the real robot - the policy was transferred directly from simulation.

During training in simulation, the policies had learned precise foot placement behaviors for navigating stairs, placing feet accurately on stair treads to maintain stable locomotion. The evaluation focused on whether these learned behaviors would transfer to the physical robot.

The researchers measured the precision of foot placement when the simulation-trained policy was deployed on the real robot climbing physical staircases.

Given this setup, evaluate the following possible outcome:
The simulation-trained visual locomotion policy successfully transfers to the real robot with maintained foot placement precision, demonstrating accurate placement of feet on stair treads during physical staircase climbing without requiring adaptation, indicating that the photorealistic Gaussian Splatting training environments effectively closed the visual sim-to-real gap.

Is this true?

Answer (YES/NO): NO